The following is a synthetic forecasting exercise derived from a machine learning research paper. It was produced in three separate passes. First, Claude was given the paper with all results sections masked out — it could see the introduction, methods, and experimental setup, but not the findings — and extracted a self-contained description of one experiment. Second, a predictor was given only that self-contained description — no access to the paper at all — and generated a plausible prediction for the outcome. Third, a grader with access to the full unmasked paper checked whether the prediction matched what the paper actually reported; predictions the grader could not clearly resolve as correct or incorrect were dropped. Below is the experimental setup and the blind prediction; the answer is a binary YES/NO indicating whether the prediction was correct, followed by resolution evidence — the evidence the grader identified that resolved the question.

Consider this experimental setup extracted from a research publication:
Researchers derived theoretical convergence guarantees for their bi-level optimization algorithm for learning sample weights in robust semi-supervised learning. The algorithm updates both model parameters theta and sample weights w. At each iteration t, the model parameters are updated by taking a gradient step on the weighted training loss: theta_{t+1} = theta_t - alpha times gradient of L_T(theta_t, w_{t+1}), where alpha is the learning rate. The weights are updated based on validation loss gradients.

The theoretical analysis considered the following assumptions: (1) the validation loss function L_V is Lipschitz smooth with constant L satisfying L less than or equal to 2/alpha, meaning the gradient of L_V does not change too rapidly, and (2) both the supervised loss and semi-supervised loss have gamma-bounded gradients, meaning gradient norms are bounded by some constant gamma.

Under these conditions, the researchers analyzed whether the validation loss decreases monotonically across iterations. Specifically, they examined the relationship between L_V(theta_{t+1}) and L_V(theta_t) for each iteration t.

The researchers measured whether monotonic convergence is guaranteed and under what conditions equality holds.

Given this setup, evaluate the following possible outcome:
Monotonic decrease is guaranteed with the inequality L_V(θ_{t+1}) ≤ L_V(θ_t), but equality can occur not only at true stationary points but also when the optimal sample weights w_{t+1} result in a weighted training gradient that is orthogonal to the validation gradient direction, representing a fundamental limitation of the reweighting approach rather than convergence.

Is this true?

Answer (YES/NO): NO